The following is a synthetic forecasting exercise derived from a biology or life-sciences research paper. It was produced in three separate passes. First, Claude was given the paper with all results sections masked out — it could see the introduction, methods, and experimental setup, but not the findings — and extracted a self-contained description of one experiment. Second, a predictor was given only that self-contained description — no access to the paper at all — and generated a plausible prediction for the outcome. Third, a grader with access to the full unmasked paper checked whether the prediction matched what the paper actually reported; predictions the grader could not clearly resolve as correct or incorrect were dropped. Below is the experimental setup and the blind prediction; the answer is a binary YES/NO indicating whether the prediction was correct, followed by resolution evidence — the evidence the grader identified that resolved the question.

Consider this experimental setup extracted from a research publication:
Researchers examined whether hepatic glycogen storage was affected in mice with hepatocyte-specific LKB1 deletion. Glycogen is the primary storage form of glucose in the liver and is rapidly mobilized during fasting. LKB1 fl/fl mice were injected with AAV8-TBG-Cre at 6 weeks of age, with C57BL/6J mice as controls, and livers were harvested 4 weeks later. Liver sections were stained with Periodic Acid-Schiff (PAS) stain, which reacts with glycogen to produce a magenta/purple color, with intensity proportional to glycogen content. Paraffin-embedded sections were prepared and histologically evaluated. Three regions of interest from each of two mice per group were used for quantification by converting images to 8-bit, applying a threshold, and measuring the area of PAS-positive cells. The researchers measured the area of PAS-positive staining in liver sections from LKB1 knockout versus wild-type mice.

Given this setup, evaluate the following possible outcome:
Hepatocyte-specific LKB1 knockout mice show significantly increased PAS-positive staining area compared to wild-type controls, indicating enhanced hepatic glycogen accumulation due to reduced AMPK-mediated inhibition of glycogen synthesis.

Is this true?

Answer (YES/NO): NO